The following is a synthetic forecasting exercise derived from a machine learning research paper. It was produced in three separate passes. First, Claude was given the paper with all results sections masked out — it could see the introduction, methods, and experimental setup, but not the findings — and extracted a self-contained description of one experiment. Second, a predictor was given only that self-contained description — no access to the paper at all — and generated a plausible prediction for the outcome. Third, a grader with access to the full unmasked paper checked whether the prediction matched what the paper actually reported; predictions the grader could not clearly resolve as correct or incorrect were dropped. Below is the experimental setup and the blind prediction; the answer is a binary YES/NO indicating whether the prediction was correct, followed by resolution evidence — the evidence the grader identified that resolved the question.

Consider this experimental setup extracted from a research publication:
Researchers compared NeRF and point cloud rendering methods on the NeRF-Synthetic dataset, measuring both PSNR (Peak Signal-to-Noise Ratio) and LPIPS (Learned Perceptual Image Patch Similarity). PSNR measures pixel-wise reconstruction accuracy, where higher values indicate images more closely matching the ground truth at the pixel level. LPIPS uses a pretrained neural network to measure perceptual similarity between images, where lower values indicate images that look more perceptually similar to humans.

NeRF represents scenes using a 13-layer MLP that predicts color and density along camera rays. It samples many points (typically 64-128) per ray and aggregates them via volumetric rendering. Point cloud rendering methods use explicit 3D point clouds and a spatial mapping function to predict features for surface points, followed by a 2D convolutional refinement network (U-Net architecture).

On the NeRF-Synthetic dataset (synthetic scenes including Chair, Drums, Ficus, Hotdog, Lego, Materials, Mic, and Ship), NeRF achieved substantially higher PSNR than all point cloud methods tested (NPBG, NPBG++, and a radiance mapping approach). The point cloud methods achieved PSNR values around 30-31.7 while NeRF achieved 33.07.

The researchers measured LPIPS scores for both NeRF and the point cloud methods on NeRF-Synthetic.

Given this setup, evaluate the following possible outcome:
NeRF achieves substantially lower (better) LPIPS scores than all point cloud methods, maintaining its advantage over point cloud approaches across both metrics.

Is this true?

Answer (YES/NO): NO